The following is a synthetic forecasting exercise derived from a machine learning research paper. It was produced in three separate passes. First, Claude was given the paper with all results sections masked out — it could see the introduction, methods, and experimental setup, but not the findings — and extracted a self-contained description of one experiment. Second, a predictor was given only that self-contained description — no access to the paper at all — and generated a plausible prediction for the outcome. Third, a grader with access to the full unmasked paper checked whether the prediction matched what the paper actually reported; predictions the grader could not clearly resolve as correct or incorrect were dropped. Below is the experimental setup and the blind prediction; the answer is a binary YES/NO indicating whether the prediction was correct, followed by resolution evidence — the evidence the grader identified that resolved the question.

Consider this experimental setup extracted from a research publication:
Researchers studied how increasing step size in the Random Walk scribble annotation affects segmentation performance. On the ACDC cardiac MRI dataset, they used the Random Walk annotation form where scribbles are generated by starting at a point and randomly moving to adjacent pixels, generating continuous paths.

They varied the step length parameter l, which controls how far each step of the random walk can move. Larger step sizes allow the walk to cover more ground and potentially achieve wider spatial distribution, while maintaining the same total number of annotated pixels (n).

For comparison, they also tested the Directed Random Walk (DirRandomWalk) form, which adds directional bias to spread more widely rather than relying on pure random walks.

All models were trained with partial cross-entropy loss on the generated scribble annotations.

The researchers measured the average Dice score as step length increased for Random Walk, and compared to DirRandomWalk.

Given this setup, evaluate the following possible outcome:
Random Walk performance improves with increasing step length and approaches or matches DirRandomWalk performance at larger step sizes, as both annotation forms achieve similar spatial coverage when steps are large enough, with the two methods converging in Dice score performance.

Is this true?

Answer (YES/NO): YES